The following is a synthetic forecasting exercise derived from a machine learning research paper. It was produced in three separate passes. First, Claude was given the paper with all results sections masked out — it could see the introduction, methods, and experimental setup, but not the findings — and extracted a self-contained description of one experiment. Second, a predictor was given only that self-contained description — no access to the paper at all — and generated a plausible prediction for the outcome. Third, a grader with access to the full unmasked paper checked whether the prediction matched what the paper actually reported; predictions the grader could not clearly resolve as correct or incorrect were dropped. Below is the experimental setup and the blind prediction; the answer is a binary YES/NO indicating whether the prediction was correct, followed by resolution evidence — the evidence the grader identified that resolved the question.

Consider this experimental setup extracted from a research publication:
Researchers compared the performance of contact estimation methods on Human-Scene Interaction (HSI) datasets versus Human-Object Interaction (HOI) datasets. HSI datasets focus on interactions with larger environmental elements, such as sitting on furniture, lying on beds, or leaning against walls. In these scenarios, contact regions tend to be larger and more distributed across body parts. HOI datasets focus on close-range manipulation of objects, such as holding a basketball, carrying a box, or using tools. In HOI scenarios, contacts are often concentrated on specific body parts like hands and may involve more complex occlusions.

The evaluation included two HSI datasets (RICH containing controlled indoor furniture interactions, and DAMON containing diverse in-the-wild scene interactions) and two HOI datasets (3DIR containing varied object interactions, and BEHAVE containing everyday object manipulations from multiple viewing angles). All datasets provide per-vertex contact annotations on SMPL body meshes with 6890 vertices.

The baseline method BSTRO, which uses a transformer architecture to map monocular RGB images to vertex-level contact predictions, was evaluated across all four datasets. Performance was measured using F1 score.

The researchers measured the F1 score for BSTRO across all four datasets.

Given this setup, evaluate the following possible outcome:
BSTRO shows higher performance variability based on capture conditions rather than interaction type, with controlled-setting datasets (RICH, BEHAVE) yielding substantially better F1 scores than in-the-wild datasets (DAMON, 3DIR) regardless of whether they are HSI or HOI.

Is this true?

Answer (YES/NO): NO